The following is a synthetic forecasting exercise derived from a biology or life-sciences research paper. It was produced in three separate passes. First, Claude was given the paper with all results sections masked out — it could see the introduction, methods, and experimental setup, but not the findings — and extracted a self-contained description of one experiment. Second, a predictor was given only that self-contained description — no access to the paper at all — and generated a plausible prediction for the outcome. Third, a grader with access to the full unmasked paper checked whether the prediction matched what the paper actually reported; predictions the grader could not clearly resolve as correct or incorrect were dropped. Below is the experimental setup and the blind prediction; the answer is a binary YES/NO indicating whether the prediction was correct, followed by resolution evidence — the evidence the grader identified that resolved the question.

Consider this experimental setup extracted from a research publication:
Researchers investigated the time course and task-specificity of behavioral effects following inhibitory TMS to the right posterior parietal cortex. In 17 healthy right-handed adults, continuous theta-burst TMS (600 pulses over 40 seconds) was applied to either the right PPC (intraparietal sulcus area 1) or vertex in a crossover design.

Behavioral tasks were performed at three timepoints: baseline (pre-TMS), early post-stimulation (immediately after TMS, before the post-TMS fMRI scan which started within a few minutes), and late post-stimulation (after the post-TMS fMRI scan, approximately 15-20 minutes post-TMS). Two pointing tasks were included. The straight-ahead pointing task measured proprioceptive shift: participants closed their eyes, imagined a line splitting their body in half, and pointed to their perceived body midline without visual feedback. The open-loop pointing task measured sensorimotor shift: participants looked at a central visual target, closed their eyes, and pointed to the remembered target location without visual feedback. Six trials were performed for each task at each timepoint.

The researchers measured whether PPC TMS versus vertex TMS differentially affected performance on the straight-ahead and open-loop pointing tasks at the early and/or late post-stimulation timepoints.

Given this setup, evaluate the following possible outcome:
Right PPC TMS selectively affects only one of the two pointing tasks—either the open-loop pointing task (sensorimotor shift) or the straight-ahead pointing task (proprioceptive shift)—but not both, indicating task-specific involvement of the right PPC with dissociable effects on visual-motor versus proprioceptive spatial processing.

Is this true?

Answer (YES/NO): NO